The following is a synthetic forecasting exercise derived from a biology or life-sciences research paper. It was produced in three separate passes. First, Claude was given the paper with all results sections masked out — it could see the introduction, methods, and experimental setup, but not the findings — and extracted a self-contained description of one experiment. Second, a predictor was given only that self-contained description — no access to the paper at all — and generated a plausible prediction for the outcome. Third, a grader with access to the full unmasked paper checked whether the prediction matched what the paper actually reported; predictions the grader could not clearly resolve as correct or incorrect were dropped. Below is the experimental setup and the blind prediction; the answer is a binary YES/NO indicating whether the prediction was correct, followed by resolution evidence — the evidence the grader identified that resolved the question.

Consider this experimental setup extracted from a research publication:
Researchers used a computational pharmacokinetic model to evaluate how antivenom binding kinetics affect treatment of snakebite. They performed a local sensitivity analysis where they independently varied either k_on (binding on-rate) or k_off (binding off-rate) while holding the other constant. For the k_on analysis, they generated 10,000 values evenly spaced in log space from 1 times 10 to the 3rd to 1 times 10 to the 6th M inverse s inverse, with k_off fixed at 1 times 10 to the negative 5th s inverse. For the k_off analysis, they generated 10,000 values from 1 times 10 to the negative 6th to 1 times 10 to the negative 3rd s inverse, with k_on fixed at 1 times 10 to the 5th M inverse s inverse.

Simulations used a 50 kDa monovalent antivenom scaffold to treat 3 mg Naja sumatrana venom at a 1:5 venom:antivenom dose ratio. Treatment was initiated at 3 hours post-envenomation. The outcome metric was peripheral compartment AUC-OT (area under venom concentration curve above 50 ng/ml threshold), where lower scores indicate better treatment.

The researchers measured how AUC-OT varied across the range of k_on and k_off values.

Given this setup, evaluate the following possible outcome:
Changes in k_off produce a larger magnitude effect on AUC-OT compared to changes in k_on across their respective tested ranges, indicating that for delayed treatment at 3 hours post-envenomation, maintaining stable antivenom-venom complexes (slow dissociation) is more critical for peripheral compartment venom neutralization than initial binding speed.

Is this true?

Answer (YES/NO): NO